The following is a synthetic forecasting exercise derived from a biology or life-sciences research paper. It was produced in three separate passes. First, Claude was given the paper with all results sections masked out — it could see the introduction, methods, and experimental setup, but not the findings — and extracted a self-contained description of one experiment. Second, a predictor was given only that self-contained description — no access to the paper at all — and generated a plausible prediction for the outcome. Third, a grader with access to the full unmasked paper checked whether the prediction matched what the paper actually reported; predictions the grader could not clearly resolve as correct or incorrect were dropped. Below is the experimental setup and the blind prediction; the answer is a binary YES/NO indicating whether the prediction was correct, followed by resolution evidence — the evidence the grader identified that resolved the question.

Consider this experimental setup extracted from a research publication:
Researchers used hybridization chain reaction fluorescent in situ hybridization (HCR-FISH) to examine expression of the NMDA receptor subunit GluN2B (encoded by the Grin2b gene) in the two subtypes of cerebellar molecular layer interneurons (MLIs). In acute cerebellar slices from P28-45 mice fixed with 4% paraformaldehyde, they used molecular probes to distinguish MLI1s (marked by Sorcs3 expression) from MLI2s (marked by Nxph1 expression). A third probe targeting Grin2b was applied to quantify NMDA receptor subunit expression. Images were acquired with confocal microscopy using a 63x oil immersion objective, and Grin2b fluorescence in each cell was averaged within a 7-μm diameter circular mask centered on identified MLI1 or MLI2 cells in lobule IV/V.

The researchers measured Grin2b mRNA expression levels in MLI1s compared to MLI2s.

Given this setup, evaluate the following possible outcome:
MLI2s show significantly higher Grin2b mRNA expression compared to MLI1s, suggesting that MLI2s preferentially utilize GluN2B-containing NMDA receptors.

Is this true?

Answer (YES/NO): YES